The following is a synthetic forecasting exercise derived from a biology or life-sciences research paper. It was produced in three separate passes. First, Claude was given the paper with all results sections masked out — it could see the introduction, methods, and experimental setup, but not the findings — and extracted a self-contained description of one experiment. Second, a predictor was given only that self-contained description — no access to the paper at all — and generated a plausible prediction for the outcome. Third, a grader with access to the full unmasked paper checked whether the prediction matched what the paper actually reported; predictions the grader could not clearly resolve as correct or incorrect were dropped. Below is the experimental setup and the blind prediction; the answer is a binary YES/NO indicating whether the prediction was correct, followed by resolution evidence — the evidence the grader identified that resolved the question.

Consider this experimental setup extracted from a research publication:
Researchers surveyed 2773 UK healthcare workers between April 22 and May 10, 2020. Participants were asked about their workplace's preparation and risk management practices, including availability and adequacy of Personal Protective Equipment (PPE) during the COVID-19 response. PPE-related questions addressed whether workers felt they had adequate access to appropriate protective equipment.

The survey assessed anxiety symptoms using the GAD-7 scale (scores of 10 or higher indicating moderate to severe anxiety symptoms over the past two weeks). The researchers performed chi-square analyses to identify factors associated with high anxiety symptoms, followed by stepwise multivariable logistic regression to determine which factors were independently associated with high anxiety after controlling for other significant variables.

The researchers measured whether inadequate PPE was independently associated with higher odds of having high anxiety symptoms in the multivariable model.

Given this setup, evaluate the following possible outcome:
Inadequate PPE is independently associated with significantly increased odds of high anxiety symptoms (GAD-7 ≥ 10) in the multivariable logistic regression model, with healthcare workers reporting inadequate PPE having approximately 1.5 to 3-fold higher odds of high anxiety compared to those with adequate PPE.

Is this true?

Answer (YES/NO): NO